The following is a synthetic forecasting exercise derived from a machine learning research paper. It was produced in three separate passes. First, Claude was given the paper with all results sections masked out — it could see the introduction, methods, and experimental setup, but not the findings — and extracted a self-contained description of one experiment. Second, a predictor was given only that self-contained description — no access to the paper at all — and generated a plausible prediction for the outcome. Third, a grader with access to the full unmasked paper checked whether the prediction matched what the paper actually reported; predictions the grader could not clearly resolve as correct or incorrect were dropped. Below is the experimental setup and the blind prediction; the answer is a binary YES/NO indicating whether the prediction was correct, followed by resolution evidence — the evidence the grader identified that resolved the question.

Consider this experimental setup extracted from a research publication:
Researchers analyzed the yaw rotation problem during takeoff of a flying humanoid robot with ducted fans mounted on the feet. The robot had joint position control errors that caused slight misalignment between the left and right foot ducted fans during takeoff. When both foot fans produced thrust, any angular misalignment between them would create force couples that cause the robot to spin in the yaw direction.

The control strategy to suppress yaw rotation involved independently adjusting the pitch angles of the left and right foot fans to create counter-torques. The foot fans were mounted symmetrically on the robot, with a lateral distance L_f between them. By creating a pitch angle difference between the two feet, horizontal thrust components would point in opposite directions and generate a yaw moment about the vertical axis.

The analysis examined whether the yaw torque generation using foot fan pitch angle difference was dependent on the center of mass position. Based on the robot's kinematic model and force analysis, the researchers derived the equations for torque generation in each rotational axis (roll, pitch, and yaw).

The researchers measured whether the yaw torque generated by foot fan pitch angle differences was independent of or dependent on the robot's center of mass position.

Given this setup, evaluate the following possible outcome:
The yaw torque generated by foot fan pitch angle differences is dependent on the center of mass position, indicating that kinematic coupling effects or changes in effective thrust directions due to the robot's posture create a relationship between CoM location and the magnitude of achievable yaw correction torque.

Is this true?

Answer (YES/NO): NO